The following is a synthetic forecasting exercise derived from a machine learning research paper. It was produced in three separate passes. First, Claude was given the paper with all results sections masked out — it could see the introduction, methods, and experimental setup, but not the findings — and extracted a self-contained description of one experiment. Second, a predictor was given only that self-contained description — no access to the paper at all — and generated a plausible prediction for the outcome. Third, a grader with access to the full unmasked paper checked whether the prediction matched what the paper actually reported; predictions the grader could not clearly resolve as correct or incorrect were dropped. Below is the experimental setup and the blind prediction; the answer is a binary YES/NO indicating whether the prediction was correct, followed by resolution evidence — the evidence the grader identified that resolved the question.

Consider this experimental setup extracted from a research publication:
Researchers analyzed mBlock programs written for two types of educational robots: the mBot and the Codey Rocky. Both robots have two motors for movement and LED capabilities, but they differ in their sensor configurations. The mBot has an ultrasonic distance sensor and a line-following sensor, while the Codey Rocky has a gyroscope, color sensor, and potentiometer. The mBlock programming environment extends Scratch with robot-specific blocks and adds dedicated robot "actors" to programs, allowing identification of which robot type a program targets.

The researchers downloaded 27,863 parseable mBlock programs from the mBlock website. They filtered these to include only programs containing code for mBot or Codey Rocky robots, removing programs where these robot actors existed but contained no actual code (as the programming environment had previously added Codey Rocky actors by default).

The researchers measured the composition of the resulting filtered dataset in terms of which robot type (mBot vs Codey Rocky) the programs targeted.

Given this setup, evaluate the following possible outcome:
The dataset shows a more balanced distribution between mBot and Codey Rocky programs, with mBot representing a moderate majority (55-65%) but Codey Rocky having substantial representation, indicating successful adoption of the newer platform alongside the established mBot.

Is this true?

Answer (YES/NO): NO